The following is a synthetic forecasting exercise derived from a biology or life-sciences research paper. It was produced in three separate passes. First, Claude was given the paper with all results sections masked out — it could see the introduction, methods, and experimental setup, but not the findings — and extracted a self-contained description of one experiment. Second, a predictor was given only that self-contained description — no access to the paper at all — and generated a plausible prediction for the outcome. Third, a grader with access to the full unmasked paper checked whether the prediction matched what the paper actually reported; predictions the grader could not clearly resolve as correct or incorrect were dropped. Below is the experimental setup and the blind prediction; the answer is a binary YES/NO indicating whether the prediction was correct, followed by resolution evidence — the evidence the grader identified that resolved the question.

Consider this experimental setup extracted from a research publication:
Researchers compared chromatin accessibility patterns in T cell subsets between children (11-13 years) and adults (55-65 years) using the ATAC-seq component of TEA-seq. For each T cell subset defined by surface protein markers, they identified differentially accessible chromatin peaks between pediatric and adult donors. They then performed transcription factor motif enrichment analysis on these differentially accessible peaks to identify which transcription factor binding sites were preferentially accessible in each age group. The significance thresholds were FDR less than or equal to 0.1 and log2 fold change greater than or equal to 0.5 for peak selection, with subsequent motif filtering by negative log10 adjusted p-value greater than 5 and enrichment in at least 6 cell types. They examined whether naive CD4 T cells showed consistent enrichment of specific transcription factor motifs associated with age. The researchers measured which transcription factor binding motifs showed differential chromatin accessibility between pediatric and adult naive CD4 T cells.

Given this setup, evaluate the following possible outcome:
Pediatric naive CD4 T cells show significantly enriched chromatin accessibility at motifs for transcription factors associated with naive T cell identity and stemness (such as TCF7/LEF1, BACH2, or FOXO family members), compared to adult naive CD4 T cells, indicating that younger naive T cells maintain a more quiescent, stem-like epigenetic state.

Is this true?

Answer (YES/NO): NO